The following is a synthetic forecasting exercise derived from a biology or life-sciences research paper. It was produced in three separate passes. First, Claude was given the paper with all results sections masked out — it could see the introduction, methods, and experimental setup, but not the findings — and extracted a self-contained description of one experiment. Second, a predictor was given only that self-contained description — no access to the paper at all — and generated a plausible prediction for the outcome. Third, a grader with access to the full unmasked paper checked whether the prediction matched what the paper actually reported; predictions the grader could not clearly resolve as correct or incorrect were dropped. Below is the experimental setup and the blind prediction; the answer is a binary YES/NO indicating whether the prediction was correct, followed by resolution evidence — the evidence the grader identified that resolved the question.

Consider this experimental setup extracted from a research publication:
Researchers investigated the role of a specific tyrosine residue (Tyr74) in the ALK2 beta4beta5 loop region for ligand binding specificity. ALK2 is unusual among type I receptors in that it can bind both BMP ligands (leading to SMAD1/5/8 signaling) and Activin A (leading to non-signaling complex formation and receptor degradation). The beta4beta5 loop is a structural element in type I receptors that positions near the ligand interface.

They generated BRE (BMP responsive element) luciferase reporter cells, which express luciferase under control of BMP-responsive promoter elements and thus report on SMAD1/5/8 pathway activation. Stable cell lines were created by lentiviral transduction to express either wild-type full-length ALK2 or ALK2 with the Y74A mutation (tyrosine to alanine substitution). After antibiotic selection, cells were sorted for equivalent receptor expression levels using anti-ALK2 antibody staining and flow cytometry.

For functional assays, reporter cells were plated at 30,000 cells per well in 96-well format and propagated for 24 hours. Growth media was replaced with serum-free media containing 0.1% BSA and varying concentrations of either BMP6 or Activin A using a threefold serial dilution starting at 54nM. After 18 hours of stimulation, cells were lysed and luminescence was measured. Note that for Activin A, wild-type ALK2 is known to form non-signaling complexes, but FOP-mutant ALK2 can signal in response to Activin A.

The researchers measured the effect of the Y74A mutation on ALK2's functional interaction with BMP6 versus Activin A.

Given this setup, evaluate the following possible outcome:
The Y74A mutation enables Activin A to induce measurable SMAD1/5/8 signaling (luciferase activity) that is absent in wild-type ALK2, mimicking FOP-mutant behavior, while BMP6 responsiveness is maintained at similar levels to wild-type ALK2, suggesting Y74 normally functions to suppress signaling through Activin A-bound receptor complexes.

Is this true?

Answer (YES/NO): NO